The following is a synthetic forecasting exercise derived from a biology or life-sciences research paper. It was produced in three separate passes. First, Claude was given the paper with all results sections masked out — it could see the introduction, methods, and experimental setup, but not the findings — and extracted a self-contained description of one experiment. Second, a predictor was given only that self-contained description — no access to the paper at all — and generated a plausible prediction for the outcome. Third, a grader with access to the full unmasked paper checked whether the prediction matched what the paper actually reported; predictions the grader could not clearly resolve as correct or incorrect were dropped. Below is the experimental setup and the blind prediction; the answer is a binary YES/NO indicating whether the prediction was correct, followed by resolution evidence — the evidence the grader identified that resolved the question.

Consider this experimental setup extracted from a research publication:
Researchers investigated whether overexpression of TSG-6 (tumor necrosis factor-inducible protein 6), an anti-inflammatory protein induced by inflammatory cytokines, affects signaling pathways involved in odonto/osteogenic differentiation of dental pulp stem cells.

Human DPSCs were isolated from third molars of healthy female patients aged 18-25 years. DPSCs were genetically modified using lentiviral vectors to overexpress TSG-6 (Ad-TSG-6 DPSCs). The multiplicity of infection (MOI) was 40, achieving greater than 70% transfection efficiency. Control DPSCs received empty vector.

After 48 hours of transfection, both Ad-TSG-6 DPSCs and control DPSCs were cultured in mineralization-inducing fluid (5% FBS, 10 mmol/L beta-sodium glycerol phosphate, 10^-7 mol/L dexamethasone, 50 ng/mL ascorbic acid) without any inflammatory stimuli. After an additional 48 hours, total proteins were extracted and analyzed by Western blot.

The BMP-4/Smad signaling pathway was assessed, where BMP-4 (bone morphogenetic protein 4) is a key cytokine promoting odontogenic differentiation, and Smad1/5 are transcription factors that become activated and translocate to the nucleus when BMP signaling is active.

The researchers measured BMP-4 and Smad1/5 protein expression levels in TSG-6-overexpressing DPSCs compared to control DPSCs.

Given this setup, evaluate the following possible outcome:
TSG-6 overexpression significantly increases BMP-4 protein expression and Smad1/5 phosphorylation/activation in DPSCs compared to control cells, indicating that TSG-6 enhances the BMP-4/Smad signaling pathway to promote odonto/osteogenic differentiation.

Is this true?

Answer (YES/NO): NO